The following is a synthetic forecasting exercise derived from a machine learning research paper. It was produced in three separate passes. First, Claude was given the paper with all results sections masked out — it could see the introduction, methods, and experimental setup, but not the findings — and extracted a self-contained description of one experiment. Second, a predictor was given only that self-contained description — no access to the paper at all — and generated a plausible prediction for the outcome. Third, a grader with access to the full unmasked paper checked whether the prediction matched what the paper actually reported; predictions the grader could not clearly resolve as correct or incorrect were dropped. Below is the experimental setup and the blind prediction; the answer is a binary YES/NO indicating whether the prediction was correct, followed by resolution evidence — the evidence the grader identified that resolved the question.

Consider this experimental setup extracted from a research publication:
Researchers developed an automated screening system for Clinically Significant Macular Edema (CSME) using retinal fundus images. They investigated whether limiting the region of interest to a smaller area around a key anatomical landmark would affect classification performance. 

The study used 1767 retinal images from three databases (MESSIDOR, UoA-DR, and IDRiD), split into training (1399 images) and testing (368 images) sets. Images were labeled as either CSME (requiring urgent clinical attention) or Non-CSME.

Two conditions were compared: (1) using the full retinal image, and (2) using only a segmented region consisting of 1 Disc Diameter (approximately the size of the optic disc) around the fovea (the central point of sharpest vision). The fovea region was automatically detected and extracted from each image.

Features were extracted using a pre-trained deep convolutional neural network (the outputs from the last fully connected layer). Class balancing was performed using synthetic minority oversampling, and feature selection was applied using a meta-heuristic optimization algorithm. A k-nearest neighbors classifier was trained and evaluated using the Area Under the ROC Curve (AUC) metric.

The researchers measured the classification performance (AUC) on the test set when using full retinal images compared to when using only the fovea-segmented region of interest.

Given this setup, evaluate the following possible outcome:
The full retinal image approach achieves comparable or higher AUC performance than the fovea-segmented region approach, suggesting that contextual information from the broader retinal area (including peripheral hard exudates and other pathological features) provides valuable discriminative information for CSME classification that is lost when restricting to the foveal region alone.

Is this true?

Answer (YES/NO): NO